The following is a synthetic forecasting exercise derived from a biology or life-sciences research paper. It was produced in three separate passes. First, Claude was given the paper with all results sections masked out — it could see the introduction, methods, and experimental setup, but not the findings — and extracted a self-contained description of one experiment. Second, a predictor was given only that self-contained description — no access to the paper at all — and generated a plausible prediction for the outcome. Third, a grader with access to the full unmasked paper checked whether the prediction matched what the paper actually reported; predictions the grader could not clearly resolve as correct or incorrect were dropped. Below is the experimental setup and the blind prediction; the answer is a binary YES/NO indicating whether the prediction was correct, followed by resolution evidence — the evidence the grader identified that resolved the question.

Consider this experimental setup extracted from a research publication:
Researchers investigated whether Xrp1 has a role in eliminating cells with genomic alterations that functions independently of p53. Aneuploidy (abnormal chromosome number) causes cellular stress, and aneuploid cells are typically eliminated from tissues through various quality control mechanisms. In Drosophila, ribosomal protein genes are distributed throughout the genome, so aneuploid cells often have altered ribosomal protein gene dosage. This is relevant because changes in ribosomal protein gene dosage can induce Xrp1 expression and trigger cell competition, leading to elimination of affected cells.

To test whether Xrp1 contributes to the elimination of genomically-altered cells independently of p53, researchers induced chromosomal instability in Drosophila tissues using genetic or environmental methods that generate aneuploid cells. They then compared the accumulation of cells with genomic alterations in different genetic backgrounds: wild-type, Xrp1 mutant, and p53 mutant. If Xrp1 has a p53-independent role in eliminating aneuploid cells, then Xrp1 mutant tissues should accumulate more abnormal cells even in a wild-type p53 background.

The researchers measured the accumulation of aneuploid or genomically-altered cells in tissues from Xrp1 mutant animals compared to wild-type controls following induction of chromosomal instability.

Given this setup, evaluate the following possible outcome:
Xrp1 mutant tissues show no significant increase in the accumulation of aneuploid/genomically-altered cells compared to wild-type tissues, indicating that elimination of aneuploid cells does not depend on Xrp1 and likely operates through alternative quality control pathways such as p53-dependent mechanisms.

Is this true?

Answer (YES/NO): NO